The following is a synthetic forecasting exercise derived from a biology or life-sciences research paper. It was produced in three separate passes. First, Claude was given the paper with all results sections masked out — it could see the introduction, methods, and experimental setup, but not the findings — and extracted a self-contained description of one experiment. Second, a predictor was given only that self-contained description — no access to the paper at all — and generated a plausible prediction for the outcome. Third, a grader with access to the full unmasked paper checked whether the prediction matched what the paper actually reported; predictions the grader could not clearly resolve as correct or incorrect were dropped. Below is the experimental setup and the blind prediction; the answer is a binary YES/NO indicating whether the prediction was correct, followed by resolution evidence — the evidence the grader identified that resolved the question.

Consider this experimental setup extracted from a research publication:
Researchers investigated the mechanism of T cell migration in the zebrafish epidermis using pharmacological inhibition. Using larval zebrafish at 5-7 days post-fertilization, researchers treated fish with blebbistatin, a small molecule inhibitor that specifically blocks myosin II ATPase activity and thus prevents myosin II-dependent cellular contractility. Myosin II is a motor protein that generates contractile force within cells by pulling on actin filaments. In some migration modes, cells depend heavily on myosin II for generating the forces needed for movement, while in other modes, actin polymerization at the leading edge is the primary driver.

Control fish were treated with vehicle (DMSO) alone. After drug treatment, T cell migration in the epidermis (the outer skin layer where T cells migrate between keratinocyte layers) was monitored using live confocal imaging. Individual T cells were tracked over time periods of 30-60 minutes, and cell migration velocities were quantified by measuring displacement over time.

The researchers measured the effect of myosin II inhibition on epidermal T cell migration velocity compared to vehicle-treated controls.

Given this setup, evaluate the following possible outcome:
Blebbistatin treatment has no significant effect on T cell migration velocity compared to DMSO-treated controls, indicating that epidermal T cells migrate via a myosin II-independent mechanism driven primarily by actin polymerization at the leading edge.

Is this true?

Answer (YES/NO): NO